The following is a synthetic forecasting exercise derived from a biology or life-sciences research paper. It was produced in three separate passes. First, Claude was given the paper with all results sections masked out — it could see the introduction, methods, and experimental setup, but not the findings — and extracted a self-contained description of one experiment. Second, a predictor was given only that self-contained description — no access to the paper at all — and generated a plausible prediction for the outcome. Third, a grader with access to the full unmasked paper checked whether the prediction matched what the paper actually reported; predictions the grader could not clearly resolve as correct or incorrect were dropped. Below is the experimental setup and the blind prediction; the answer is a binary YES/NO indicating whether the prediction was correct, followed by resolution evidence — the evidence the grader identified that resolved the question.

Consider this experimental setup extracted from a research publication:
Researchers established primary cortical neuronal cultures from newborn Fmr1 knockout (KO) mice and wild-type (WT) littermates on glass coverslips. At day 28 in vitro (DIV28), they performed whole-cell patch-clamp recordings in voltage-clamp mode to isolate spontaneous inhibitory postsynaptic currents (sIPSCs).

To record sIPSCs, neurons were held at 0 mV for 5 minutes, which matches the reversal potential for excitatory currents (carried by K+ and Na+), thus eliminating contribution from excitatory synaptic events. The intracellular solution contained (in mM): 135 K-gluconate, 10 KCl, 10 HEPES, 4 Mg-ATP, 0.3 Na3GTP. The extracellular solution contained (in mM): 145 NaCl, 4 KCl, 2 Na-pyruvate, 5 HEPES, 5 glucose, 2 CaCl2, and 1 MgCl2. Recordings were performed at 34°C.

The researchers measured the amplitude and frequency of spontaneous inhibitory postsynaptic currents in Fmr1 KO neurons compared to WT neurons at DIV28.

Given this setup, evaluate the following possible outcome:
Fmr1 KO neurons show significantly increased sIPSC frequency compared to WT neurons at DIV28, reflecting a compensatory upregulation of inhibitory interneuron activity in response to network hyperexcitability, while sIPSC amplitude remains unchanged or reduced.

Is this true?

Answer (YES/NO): NO